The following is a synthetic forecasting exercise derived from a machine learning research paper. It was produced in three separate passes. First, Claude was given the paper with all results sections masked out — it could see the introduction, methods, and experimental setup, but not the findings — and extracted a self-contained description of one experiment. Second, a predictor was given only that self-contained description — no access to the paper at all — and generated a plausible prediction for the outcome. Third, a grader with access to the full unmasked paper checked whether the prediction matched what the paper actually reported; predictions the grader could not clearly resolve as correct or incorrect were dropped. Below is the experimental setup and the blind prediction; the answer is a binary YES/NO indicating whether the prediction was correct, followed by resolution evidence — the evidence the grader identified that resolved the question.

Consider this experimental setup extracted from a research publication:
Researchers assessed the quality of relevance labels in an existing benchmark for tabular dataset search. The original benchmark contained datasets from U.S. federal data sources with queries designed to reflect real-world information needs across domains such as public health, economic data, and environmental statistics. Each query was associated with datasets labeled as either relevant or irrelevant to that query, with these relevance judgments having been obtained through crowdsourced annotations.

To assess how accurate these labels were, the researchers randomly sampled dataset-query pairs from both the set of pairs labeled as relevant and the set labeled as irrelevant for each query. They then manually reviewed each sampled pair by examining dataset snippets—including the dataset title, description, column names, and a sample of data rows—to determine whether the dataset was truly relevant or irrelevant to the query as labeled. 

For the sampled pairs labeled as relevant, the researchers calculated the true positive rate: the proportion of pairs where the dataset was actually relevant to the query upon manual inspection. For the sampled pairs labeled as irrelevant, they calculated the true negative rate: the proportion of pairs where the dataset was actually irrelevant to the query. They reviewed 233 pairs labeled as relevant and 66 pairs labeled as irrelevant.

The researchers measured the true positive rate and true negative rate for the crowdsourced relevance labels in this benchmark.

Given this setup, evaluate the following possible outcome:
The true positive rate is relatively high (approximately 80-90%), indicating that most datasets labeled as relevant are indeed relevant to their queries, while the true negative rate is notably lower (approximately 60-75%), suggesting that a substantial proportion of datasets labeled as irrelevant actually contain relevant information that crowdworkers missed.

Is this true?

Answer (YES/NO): NO